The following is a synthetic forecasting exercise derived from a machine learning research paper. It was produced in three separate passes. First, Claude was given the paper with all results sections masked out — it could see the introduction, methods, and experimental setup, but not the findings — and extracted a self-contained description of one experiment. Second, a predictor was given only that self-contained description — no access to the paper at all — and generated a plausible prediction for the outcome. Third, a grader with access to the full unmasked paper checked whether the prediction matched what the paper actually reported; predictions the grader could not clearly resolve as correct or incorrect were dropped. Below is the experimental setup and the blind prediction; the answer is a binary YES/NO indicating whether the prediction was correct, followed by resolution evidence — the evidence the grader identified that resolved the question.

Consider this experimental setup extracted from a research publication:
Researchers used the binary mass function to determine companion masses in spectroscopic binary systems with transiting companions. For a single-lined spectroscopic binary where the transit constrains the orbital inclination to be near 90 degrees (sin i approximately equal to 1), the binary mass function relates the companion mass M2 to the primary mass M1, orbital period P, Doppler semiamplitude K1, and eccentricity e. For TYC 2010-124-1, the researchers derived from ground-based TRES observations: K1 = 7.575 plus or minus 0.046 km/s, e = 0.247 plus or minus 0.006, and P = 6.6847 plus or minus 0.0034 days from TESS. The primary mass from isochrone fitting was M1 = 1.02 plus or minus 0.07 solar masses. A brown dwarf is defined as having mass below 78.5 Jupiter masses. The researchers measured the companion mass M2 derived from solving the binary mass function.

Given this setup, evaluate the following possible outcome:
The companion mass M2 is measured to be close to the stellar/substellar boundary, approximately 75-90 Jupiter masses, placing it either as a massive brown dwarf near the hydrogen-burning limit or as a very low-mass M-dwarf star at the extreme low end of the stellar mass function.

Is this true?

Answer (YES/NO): NO